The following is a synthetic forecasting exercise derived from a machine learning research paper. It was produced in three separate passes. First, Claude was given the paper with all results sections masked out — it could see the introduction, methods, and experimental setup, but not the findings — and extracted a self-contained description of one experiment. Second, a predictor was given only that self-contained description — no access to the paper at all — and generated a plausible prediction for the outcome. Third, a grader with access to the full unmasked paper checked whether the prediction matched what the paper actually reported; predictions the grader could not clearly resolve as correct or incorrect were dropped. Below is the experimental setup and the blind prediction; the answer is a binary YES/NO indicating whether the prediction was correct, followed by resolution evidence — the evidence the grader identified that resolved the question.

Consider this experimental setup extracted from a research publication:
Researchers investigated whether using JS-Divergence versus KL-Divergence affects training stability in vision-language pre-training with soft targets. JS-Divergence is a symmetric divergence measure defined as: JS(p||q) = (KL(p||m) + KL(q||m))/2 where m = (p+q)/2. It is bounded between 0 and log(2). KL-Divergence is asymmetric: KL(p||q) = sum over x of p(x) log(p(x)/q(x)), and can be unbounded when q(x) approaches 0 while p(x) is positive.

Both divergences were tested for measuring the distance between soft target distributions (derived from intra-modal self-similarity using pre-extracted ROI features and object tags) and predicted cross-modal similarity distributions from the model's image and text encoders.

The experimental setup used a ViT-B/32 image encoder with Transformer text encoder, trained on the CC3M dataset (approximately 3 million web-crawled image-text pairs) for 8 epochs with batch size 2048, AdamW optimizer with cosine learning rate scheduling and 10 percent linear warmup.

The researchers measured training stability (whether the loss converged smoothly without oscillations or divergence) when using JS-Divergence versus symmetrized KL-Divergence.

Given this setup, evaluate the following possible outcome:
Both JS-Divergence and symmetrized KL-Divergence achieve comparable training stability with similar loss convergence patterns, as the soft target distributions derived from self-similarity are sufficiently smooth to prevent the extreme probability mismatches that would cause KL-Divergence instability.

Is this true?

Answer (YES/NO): NO